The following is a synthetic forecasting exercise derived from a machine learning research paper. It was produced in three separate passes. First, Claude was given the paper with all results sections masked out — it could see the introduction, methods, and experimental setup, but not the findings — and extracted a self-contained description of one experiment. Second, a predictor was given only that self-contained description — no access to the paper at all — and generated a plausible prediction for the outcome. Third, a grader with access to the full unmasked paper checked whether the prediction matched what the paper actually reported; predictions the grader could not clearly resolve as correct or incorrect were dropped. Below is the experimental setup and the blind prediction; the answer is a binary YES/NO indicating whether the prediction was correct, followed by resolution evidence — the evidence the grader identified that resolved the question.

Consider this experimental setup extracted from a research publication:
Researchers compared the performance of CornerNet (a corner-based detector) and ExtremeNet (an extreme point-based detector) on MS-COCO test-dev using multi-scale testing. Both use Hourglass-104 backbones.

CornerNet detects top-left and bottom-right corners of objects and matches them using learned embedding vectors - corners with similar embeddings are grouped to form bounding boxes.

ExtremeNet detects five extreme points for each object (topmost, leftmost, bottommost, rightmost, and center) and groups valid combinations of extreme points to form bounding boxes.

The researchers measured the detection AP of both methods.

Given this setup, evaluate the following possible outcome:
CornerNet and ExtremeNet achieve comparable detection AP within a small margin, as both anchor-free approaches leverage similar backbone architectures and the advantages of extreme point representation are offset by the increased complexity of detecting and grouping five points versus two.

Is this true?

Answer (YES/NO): NO